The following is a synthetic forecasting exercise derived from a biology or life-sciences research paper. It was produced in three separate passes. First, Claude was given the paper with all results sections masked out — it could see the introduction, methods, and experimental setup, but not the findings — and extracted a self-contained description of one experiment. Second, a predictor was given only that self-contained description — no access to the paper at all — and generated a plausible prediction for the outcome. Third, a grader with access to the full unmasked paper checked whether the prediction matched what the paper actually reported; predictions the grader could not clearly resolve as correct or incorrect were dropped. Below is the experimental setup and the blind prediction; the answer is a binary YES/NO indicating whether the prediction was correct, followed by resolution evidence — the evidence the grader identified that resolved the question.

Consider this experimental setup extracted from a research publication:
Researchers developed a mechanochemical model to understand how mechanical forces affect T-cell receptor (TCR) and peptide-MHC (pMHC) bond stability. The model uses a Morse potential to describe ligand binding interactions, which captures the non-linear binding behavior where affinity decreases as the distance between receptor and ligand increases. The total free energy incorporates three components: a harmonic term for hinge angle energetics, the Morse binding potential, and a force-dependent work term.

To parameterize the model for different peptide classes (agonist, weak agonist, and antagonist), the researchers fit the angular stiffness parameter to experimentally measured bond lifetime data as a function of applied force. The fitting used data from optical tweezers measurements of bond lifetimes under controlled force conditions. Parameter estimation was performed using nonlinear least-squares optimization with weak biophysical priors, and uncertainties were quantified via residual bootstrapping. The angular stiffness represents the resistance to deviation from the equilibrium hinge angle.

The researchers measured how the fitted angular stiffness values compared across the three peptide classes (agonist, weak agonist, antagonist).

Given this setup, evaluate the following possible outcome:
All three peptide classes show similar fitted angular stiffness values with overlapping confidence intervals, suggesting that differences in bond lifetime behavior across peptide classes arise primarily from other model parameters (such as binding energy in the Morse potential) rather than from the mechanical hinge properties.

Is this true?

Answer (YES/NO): NO